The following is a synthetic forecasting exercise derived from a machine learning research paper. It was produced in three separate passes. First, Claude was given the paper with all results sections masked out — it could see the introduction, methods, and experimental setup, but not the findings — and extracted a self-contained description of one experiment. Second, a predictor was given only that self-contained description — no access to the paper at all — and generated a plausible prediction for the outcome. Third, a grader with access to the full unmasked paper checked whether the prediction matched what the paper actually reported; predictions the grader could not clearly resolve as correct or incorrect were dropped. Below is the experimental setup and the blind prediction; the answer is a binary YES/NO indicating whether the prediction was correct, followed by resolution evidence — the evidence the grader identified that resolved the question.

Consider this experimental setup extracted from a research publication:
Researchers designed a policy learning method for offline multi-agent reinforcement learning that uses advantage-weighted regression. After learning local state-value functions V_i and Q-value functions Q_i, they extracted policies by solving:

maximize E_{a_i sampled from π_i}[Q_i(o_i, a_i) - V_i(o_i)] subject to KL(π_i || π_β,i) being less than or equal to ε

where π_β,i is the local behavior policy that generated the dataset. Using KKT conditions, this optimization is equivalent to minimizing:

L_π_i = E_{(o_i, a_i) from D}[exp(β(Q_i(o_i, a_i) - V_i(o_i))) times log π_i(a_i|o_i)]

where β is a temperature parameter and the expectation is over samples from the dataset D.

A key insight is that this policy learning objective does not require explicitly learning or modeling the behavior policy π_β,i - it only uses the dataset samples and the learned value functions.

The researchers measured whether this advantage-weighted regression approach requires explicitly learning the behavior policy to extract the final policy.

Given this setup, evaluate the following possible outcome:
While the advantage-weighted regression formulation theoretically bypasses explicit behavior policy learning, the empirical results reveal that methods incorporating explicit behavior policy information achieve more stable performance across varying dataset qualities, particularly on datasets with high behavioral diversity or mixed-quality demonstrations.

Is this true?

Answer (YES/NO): NO